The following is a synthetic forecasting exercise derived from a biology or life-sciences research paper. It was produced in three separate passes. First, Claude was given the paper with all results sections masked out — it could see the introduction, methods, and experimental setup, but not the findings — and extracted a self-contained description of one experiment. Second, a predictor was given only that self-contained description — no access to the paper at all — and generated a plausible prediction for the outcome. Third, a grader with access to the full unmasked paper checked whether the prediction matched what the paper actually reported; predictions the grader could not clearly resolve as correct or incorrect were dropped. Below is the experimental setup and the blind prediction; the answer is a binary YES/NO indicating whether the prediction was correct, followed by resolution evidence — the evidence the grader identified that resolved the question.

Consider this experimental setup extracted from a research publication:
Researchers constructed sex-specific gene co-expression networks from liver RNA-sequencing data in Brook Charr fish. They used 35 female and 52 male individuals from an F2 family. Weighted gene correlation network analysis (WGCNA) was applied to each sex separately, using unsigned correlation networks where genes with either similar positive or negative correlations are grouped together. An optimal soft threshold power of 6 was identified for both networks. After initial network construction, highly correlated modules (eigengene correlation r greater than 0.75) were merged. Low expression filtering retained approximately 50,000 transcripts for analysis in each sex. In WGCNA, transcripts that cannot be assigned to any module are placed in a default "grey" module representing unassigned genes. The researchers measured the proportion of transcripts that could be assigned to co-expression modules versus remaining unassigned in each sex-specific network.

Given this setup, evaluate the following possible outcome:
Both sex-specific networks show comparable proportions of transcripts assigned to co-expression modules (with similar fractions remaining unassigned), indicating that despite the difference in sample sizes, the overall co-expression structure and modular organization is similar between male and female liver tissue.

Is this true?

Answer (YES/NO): NO